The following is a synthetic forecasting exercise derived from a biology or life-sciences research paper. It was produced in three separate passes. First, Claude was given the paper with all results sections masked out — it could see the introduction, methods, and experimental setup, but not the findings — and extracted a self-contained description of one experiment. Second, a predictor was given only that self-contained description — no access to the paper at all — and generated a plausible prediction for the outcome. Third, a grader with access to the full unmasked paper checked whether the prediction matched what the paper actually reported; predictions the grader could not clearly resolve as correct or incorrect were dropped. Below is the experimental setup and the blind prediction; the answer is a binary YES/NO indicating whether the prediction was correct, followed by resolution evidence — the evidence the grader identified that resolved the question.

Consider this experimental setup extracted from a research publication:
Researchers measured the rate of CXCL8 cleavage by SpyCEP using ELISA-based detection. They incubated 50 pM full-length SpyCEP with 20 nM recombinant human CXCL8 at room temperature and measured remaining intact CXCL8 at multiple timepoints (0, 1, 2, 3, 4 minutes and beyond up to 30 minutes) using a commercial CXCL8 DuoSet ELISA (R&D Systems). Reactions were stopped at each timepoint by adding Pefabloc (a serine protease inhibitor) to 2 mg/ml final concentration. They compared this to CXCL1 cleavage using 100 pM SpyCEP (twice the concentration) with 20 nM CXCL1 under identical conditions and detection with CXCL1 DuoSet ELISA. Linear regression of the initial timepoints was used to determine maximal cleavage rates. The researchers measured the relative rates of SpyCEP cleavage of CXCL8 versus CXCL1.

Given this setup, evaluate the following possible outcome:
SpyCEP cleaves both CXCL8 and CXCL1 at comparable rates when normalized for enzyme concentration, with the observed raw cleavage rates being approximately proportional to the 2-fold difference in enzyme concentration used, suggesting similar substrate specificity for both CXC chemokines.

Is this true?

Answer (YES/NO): NO